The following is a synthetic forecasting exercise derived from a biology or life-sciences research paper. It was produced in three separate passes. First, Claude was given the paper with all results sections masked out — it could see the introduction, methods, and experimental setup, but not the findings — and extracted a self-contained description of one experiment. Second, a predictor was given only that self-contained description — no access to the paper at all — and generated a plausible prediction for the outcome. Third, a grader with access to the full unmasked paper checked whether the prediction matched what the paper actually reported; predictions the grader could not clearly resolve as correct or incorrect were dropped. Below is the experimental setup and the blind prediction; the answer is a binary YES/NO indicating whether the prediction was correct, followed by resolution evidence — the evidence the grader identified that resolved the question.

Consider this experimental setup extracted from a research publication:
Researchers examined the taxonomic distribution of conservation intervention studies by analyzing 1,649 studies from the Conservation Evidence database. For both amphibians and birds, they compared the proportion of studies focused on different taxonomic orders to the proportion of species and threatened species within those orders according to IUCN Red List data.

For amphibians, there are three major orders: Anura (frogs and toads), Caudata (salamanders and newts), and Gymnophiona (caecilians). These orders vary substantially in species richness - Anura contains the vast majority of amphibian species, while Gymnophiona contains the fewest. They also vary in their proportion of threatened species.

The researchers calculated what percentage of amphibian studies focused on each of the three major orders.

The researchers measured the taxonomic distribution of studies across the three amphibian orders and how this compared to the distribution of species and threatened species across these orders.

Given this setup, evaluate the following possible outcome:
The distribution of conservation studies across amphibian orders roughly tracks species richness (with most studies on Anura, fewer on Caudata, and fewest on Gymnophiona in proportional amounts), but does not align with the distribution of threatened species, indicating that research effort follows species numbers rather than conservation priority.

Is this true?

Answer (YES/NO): NO